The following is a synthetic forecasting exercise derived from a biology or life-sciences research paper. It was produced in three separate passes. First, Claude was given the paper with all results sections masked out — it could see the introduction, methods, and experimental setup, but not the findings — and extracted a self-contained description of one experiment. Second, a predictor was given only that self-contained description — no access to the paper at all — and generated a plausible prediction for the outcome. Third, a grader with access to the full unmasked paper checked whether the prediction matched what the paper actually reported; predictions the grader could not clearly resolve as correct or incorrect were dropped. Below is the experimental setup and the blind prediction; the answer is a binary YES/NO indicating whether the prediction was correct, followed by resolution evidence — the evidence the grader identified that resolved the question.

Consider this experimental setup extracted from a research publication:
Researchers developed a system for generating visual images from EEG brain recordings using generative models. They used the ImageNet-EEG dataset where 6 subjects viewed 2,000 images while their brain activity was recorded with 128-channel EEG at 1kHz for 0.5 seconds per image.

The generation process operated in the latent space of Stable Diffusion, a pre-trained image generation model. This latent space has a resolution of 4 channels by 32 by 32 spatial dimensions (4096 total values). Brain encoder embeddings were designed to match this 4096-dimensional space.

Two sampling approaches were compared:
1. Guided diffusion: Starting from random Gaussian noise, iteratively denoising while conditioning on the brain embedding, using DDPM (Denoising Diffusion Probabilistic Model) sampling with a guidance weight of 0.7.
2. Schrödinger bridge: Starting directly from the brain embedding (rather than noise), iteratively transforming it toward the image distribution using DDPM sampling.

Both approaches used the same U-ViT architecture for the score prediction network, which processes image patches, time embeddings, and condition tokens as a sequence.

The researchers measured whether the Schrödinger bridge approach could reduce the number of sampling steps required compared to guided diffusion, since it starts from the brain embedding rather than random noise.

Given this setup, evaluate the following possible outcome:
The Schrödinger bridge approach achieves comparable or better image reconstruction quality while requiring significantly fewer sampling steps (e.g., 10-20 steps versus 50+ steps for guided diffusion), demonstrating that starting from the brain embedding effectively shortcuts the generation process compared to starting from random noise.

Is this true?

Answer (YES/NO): NO